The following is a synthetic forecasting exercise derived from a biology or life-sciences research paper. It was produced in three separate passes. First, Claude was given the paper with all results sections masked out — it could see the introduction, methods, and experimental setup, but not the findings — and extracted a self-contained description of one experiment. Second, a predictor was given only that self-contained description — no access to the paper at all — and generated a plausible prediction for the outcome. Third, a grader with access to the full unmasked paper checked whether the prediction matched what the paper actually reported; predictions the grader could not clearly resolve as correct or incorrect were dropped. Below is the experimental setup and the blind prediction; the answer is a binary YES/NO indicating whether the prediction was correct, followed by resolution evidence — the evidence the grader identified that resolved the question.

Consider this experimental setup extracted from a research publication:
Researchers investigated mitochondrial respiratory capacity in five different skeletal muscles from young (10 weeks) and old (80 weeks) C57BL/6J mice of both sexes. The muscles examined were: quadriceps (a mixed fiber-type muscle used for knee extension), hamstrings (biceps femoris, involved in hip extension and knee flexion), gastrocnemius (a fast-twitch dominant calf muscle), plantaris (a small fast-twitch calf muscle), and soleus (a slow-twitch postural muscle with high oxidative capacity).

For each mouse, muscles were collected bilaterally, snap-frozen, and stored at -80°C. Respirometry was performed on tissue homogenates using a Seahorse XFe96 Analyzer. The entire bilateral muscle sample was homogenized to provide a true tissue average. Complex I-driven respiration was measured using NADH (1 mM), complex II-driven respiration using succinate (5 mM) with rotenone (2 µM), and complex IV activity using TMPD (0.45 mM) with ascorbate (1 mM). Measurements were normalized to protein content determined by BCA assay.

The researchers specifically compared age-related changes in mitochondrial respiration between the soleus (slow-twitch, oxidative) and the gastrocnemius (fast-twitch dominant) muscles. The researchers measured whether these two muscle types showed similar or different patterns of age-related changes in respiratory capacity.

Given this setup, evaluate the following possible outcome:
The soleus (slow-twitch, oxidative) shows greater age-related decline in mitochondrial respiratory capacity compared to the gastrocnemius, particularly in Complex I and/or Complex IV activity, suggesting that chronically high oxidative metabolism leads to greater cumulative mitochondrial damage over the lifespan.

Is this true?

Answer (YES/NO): NO